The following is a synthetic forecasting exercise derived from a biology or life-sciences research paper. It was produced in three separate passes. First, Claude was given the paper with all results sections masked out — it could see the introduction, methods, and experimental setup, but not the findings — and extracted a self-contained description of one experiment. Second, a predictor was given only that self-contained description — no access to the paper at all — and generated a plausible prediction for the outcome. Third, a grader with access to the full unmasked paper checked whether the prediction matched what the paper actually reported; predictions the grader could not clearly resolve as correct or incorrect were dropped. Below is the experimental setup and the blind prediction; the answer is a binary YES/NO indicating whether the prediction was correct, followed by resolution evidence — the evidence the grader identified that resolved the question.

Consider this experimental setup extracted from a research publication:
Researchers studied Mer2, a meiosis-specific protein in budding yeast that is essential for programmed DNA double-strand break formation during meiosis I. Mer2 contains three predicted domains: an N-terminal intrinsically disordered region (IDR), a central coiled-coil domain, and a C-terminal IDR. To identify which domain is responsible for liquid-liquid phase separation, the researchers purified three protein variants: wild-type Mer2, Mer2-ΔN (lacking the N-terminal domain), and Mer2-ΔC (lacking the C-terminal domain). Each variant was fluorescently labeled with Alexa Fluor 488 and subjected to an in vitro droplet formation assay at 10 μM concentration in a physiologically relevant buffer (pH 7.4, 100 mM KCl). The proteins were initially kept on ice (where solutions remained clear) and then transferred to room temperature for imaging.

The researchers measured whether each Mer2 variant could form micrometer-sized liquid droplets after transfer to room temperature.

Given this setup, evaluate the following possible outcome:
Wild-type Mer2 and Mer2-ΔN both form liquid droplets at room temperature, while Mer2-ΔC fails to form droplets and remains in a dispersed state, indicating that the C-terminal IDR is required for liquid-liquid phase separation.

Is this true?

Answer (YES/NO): YES